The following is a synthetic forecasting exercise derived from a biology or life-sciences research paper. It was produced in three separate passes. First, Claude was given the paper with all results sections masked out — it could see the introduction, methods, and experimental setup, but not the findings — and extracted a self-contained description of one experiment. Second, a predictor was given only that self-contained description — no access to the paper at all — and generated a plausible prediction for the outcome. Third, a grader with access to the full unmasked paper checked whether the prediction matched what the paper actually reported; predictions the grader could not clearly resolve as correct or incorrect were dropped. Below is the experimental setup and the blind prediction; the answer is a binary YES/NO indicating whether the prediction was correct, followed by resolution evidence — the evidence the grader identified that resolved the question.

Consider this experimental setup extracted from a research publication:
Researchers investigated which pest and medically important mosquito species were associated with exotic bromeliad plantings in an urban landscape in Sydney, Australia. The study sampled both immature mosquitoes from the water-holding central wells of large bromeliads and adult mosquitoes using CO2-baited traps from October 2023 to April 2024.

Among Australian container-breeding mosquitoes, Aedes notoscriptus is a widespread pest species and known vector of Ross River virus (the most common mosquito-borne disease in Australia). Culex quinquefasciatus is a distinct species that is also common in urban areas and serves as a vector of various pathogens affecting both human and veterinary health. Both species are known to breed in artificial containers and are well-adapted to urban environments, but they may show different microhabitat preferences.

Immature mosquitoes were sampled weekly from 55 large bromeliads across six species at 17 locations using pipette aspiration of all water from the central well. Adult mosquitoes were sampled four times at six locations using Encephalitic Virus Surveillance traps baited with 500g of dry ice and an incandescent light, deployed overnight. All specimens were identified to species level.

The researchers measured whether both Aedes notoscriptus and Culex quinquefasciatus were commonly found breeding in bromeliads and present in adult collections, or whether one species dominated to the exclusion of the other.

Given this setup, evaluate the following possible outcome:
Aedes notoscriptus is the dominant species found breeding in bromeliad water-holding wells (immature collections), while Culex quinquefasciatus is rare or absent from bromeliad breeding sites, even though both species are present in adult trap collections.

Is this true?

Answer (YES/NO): NO